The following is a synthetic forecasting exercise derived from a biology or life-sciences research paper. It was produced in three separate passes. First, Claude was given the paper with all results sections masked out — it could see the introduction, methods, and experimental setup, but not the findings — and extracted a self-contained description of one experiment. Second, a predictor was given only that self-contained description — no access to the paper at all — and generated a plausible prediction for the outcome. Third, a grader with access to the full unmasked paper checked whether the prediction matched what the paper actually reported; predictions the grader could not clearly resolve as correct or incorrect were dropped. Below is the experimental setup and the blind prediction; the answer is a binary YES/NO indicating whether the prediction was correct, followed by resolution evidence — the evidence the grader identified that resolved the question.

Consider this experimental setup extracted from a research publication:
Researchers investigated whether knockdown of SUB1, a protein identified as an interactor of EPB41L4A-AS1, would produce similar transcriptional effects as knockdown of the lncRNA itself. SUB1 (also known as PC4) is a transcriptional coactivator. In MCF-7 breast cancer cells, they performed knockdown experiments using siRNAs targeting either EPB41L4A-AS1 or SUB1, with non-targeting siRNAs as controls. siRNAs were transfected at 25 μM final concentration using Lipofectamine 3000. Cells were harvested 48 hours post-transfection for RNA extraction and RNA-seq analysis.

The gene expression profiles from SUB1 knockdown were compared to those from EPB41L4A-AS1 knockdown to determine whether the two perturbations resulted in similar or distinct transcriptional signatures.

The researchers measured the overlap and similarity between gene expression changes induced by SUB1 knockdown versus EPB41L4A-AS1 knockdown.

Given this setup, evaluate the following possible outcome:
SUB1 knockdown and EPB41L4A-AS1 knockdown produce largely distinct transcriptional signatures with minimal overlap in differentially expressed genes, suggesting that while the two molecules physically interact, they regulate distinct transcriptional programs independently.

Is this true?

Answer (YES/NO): NO